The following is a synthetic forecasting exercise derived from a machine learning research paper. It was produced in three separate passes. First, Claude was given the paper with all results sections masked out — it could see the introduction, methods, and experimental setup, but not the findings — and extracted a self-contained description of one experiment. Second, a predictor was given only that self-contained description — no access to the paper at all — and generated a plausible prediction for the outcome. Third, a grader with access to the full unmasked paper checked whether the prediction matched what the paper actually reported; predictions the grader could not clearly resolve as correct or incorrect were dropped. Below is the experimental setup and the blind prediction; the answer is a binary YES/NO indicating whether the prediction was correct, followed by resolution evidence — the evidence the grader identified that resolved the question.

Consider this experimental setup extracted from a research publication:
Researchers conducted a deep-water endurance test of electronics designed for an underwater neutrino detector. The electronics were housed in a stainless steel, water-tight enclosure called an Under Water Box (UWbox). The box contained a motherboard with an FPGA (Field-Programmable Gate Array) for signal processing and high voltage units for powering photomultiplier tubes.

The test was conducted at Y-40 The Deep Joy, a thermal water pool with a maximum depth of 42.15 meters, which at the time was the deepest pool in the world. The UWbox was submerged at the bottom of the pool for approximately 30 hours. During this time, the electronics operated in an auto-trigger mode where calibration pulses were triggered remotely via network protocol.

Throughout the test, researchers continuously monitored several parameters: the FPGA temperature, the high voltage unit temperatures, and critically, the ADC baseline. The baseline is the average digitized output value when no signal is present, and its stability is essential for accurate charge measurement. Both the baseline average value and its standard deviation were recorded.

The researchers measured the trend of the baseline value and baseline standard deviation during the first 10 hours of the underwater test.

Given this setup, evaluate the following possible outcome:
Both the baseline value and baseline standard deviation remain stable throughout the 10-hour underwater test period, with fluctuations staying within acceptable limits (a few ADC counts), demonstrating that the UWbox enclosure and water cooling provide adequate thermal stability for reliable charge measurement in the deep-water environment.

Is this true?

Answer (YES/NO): NO